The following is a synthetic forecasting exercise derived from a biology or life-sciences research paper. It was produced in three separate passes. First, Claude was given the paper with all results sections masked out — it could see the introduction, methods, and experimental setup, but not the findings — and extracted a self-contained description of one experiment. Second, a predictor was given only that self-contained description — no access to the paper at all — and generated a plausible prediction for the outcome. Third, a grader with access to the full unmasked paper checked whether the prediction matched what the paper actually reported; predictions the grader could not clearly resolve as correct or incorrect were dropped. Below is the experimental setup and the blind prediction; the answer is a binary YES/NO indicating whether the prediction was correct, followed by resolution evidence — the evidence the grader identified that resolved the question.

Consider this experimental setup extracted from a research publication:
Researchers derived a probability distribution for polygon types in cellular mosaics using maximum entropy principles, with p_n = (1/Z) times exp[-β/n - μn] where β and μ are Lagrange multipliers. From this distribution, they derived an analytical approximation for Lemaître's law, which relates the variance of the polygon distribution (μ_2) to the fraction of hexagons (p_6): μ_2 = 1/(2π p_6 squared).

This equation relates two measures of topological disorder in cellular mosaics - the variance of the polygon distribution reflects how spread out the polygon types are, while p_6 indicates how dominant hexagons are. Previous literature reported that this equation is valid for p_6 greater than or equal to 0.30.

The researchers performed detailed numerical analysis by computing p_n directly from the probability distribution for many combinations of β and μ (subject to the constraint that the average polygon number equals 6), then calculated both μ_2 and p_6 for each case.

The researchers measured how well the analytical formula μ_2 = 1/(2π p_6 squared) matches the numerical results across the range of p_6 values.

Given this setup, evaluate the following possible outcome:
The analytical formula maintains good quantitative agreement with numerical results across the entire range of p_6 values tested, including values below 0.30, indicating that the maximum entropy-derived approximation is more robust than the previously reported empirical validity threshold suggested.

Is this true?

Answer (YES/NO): NO